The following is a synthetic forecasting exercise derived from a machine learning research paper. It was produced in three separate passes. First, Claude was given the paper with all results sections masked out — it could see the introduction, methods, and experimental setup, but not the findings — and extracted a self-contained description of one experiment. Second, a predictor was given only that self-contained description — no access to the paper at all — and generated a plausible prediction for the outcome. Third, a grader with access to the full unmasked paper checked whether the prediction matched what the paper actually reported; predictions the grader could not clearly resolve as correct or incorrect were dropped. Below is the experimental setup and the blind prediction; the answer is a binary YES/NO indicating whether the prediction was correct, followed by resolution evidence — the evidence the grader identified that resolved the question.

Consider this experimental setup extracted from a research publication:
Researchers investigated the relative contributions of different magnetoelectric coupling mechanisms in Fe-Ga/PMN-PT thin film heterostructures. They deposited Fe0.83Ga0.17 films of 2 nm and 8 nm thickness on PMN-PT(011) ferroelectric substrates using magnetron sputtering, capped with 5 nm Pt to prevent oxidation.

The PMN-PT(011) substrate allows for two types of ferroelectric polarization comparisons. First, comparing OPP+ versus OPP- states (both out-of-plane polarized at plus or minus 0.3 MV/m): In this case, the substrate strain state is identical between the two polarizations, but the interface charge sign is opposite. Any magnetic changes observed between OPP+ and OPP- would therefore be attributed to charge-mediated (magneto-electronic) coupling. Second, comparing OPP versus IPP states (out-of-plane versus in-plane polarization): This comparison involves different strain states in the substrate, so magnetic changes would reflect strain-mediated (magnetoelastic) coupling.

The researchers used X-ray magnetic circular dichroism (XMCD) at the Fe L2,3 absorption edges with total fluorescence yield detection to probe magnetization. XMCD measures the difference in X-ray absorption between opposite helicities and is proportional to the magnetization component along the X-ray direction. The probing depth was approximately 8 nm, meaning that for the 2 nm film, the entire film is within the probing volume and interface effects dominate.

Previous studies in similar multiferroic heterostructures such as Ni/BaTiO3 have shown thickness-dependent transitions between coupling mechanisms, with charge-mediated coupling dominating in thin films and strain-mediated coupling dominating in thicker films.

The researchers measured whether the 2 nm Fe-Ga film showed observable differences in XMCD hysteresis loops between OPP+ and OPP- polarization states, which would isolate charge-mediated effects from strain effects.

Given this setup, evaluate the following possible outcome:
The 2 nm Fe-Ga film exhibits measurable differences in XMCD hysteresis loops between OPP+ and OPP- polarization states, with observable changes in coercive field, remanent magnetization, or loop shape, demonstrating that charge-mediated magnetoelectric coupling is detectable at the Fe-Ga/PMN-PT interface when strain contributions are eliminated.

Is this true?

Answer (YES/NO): YES